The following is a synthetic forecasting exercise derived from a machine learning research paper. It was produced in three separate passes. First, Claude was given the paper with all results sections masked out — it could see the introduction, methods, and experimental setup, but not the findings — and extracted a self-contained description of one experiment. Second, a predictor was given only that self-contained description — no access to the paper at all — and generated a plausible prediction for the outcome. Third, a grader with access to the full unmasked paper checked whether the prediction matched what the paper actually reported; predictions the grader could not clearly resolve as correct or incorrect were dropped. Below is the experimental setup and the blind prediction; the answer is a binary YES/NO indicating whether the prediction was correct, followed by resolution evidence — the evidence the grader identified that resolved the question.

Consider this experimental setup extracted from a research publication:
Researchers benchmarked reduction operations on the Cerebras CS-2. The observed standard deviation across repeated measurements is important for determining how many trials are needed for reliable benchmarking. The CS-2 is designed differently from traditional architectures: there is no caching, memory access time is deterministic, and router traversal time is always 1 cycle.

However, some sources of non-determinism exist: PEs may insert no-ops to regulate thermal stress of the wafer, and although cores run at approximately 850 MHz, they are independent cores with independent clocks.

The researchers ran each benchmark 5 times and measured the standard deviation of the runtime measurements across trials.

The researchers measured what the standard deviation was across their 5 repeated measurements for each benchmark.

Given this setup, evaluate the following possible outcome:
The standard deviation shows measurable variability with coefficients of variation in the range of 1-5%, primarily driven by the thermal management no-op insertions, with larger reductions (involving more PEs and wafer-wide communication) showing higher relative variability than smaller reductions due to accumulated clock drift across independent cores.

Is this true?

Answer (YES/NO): NO